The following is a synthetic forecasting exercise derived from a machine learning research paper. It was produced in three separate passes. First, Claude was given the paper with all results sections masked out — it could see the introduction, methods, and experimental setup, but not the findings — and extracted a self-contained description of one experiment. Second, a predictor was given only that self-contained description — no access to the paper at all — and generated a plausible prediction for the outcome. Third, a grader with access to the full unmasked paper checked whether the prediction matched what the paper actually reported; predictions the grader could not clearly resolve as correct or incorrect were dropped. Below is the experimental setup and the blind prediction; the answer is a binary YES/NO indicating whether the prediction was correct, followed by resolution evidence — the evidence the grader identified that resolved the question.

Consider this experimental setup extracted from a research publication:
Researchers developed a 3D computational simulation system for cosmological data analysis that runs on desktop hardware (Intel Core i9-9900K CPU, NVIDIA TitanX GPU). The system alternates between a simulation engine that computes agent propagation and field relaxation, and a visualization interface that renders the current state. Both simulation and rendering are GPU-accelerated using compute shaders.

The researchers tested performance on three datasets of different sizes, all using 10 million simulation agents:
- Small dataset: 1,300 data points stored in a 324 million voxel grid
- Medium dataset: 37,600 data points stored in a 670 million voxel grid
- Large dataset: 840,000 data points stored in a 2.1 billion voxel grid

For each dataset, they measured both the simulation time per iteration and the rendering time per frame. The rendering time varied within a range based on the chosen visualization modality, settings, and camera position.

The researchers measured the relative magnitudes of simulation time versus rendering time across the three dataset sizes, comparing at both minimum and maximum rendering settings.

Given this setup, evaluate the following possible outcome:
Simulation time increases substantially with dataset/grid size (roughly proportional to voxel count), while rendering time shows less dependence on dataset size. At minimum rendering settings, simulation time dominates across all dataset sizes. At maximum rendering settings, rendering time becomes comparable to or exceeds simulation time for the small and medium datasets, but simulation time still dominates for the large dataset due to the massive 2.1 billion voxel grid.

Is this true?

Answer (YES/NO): NO